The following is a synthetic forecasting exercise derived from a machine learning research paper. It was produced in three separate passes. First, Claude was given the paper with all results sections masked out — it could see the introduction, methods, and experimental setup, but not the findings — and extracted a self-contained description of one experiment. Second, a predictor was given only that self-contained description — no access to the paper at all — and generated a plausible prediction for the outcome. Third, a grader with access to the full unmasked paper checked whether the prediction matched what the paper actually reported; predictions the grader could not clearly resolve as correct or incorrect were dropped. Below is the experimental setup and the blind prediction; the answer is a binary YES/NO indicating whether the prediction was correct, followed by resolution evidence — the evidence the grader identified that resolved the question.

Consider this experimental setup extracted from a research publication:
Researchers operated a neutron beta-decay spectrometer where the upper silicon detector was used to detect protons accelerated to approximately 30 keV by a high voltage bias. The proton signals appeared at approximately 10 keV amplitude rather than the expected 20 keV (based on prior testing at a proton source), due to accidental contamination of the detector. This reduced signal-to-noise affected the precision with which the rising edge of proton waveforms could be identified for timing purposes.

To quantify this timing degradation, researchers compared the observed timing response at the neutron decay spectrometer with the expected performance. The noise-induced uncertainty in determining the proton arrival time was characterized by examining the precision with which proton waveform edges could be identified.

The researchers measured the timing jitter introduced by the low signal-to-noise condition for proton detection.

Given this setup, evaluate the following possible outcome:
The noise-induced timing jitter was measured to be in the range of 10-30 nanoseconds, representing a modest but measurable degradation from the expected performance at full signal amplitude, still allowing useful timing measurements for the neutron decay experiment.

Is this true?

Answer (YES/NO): NO